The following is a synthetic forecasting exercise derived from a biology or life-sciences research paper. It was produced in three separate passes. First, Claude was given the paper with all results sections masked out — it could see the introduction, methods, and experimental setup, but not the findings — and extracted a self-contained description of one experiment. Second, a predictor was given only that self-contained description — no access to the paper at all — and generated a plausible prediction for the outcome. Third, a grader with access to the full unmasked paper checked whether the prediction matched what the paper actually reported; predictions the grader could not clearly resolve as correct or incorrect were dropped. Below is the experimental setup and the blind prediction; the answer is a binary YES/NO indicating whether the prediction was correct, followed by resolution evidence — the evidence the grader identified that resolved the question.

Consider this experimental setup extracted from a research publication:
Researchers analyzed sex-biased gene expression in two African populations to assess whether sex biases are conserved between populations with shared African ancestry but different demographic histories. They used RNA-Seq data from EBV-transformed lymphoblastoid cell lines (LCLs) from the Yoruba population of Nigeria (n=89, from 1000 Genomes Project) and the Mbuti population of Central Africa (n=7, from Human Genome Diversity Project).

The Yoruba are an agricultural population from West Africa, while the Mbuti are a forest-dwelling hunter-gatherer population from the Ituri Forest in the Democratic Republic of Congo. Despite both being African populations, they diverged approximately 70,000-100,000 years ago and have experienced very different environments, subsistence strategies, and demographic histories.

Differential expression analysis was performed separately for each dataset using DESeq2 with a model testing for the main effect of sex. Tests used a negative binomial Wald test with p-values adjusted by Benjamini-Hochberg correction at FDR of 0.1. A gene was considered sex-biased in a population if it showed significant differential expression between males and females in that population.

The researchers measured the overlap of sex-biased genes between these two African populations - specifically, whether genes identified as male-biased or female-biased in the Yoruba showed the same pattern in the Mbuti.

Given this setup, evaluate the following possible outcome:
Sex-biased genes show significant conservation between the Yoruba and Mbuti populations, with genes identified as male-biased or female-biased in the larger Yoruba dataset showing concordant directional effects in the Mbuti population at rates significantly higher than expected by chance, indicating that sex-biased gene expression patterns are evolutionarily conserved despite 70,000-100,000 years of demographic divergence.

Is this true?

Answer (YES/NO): NO